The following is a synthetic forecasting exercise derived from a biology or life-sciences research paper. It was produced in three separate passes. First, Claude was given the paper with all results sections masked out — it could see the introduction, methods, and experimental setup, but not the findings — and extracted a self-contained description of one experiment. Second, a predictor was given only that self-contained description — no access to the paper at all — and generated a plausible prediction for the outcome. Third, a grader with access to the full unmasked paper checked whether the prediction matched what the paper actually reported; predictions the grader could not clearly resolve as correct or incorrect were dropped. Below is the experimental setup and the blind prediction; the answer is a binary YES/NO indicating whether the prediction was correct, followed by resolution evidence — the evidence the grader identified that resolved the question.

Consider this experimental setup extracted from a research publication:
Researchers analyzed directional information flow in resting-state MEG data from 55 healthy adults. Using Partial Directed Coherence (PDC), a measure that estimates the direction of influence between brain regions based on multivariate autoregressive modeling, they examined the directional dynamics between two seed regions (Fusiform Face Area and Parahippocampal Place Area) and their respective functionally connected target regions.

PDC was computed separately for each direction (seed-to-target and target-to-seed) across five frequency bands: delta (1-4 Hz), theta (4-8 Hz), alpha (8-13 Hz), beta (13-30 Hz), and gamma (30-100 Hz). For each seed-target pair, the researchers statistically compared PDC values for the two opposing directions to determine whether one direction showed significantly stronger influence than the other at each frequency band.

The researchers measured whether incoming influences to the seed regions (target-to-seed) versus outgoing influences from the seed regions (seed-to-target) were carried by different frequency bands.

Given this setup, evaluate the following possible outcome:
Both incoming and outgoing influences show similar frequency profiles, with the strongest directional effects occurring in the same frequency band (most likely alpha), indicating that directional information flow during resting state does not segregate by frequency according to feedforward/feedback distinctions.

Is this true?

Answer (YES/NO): NO